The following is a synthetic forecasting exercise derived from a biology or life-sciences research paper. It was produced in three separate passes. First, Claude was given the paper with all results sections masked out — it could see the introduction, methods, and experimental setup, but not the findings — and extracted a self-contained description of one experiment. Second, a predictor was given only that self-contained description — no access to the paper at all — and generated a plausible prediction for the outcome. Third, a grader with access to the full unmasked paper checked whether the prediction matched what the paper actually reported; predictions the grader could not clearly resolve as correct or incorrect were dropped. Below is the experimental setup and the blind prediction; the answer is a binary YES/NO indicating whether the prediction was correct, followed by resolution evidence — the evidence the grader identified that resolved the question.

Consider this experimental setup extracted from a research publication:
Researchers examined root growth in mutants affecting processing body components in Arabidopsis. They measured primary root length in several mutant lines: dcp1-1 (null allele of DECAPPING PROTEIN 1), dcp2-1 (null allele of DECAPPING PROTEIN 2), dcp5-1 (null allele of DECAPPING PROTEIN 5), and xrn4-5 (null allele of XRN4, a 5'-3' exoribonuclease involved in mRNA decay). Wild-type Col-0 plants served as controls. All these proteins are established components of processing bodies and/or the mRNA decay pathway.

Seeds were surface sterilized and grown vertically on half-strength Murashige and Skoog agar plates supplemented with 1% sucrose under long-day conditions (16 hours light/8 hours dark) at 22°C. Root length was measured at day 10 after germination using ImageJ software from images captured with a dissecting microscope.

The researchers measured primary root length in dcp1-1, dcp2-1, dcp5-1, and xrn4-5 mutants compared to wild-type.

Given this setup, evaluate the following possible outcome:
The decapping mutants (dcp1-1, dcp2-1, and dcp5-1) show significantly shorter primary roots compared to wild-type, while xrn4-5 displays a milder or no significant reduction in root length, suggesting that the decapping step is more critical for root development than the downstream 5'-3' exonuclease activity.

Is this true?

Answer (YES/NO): NO